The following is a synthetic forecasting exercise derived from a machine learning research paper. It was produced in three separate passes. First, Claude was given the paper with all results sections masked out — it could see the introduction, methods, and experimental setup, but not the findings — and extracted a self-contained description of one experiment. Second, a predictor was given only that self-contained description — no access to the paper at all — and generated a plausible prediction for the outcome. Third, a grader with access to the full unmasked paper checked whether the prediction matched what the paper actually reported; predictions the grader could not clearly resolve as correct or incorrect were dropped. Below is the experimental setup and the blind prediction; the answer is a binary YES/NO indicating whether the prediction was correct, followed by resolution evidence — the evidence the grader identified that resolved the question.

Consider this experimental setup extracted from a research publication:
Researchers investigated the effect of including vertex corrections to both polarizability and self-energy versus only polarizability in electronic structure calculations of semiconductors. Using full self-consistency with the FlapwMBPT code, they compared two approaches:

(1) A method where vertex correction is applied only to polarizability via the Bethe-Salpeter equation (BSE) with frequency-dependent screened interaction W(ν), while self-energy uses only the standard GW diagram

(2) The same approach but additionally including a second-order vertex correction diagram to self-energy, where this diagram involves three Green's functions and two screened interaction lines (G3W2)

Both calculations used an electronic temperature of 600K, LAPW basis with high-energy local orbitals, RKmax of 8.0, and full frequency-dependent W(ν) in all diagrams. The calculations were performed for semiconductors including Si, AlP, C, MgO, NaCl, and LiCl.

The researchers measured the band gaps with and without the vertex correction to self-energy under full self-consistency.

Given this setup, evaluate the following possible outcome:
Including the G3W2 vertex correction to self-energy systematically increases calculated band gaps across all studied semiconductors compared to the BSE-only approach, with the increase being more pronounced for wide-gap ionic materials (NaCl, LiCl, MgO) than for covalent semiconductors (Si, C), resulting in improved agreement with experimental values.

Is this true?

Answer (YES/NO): NO